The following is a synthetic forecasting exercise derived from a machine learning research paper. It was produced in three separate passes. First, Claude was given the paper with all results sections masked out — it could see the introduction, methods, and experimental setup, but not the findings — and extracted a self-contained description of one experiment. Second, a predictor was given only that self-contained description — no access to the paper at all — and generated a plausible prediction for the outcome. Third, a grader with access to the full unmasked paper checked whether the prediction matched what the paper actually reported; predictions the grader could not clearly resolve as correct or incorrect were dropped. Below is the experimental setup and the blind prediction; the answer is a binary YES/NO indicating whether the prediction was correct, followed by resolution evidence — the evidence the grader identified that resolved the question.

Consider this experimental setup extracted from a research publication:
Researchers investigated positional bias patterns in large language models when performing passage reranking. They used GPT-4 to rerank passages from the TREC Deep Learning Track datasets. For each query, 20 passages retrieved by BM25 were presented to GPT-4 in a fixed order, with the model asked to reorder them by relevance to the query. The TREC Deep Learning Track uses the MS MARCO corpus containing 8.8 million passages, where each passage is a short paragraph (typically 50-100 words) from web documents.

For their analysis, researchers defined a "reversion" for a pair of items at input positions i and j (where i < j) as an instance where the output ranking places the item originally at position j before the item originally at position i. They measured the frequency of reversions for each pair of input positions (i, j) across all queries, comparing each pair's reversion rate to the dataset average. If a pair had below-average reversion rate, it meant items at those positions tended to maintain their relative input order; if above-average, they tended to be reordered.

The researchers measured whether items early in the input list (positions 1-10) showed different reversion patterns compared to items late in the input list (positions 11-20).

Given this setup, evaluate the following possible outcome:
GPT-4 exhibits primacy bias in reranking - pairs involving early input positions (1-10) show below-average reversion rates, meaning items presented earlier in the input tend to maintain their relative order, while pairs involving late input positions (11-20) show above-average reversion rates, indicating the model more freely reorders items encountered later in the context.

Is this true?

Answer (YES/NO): YES